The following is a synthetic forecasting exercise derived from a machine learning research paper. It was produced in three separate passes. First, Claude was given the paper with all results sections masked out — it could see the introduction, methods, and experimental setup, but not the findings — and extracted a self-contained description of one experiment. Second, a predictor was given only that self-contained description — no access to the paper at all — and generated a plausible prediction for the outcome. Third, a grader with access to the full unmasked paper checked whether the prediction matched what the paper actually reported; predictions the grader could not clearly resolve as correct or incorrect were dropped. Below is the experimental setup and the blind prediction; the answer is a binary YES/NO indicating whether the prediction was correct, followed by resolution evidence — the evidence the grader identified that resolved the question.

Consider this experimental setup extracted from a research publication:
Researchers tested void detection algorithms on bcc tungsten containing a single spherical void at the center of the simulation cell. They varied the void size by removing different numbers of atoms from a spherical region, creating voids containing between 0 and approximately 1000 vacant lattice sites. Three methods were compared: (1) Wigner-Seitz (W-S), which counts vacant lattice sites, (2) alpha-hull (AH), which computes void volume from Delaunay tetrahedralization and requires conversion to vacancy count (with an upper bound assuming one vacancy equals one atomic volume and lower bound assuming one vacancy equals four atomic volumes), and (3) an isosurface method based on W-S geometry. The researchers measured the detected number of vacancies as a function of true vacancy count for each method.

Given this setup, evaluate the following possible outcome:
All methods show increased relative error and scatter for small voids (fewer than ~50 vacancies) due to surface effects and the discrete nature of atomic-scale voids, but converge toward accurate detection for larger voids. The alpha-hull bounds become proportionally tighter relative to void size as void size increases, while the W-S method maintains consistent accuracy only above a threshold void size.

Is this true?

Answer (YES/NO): NO